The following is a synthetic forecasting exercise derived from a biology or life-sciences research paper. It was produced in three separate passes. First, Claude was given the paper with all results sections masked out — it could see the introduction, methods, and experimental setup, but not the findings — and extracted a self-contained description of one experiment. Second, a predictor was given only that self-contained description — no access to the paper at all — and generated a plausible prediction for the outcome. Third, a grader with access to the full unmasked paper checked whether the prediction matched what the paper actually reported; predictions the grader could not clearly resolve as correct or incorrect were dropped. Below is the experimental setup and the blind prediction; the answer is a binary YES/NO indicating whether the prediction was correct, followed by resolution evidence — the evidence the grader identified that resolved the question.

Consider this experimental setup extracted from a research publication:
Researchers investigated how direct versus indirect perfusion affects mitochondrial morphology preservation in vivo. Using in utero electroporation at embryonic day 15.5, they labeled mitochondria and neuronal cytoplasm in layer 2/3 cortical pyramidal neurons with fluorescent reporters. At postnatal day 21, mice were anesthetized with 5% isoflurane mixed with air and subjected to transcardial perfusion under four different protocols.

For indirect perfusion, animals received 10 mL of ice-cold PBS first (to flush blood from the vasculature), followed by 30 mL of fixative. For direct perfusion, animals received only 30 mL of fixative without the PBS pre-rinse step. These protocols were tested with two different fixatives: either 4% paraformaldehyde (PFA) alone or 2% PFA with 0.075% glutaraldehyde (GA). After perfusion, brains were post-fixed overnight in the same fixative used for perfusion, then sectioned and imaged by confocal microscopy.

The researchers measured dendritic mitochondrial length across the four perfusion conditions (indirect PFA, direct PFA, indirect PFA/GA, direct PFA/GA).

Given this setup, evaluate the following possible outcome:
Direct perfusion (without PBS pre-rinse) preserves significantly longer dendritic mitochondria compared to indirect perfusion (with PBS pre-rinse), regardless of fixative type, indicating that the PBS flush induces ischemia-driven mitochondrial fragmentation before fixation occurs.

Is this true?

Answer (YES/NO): YES